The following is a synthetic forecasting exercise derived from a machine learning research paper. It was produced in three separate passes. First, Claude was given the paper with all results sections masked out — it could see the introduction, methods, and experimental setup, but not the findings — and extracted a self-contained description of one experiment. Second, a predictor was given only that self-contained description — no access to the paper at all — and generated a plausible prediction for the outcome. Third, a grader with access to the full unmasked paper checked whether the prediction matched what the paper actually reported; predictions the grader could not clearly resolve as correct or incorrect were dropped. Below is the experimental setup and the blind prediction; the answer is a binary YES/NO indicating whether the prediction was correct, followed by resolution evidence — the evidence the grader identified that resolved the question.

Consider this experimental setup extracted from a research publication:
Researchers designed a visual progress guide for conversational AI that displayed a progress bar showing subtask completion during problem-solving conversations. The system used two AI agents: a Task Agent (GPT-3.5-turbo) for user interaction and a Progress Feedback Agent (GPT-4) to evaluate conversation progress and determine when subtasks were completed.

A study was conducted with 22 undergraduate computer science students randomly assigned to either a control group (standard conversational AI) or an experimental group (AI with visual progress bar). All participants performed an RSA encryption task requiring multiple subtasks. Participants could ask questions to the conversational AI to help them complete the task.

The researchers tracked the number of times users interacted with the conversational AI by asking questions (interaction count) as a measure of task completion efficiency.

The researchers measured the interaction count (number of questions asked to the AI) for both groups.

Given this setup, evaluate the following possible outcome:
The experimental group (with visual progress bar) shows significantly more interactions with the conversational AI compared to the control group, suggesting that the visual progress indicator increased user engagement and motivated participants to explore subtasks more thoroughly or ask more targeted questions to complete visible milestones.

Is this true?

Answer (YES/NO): NO